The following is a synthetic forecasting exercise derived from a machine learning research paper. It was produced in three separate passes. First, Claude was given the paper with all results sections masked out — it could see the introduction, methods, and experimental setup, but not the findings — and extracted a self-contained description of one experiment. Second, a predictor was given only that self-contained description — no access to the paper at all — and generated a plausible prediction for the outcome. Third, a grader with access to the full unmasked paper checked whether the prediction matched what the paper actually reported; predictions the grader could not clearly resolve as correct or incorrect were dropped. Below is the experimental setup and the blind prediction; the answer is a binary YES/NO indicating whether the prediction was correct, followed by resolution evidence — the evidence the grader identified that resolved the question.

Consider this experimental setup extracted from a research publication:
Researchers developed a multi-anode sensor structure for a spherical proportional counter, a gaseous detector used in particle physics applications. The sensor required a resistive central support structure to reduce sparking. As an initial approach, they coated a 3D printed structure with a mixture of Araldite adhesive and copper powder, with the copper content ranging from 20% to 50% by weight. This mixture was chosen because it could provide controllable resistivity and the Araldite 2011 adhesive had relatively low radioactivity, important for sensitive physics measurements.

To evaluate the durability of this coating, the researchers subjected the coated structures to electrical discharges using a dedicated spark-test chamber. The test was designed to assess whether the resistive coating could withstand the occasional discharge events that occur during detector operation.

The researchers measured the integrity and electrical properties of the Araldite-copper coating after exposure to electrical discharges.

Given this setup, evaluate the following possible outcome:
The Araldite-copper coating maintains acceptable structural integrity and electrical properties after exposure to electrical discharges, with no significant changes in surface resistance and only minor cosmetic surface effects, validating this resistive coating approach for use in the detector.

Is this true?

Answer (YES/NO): NO